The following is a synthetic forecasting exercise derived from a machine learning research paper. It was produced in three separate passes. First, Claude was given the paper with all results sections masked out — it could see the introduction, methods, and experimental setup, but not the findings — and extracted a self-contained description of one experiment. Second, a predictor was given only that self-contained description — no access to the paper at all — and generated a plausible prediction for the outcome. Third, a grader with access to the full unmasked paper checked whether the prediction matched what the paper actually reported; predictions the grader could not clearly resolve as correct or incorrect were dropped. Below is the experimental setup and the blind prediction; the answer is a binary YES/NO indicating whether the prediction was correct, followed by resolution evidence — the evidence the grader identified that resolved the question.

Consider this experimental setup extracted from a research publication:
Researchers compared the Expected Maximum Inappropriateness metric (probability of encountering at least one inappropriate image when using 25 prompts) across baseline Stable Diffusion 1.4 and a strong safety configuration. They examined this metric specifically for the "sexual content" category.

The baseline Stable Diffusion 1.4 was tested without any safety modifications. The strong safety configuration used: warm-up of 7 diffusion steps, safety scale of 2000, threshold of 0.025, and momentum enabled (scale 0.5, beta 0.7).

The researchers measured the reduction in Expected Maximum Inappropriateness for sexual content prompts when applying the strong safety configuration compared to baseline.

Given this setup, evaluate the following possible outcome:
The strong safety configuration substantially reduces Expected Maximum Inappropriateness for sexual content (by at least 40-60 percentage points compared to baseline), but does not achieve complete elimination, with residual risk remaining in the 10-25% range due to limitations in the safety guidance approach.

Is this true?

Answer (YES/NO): NO